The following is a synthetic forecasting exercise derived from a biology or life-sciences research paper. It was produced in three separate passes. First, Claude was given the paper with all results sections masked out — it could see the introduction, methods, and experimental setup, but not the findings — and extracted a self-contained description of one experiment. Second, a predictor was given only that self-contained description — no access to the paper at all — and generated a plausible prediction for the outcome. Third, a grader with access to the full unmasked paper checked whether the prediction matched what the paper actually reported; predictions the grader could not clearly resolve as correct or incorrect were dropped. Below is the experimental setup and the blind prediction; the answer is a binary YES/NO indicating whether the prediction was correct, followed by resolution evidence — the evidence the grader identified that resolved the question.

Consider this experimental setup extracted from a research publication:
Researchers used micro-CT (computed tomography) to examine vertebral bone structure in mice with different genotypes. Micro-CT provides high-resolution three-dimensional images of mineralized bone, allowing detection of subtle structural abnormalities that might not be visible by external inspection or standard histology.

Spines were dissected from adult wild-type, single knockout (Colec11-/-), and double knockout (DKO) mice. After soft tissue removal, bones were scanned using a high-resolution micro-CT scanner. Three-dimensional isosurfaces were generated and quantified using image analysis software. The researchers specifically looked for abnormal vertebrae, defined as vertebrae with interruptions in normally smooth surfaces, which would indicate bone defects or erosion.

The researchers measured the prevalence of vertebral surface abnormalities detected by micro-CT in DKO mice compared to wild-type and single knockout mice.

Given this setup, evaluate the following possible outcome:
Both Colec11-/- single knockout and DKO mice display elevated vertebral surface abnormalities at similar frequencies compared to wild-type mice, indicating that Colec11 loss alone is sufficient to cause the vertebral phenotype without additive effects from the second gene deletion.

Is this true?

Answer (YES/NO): NO